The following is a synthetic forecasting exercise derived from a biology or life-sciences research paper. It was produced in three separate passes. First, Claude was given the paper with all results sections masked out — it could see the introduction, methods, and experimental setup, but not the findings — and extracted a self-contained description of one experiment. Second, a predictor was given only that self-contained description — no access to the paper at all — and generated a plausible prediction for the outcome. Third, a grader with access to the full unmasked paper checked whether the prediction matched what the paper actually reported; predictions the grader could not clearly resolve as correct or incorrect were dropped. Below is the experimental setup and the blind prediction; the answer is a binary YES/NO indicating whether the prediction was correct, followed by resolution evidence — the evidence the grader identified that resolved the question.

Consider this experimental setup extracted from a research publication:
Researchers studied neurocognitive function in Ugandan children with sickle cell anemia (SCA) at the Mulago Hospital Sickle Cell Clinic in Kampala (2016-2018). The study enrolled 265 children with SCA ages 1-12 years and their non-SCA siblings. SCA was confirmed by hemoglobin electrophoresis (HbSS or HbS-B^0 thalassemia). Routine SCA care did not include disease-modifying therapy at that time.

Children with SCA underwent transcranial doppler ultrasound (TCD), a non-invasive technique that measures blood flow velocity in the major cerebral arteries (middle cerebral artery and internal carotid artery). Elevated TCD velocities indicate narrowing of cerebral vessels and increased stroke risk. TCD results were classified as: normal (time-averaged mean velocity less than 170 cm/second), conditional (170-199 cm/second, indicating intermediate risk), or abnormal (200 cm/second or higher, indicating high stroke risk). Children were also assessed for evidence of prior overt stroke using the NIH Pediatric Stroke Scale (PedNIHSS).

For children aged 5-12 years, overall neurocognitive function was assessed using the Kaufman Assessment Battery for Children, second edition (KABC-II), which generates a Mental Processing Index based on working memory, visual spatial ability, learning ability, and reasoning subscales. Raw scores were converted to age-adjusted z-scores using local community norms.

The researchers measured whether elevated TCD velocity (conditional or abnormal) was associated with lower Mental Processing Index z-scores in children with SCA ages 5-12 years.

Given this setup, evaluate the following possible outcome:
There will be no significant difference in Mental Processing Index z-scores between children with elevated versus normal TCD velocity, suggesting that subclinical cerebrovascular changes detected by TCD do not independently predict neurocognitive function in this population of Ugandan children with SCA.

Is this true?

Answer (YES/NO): NO